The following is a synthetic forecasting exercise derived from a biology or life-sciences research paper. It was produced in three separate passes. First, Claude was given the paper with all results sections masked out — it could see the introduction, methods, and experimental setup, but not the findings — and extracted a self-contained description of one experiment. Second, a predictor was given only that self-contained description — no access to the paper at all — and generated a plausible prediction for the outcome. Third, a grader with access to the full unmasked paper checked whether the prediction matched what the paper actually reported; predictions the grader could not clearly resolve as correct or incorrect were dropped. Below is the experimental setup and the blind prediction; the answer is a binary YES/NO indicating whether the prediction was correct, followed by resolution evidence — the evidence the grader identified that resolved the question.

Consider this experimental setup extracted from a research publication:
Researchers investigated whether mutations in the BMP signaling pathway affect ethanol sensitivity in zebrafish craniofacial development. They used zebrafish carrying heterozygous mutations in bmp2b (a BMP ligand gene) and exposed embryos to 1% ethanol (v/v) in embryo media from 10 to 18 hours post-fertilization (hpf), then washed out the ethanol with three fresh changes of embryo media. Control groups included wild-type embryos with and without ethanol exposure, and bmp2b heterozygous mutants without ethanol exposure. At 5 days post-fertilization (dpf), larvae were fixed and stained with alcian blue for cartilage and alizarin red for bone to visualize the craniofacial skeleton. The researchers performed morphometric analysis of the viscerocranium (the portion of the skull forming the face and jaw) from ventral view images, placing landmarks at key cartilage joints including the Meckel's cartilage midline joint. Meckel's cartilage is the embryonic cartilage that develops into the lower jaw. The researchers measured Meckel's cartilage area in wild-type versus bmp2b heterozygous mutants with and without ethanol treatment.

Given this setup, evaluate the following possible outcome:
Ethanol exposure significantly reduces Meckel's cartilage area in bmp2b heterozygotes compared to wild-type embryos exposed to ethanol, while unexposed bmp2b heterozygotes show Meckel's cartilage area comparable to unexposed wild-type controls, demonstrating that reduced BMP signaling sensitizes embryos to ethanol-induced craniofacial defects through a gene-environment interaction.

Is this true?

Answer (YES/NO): YES